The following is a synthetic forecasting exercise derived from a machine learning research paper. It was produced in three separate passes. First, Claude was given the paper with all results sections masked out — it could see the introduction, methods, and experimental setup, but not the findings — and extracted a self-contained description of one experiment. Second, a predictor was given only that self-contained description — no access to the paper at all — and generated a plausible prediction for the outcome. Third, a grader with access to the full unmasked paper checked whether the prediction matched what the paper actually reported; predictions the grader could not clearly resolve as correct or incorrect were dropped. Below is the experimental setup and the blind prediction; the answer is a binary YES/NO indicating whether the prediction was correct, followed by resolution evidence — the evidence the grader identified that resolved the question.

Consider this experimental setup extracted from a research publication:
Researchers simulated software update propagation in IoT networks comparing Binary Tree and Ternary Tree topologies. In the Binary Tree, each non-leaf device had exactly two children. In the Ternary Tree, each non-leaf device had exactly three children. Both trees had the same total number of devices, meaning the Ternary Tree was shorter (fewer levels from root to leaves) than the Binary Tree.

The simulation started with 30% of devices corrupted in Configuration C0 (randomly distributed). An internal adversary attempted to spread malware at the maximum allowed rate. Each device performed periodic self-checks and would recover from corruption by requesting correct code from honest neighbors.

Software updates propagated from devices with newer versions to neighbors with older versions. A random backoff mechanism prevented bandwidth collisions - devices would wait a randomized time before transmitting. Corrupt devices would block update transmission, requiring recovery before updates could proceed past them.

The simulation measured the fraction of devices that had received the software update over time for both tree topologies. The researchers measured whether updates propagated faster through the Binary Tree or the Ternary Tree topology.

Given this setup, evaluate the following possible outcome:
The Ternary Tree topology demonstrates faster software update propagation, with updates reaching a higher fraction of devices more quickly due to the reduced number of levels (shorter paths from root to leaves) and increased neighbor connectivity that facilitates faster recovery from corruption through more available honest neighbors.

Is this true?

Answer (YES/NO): YES